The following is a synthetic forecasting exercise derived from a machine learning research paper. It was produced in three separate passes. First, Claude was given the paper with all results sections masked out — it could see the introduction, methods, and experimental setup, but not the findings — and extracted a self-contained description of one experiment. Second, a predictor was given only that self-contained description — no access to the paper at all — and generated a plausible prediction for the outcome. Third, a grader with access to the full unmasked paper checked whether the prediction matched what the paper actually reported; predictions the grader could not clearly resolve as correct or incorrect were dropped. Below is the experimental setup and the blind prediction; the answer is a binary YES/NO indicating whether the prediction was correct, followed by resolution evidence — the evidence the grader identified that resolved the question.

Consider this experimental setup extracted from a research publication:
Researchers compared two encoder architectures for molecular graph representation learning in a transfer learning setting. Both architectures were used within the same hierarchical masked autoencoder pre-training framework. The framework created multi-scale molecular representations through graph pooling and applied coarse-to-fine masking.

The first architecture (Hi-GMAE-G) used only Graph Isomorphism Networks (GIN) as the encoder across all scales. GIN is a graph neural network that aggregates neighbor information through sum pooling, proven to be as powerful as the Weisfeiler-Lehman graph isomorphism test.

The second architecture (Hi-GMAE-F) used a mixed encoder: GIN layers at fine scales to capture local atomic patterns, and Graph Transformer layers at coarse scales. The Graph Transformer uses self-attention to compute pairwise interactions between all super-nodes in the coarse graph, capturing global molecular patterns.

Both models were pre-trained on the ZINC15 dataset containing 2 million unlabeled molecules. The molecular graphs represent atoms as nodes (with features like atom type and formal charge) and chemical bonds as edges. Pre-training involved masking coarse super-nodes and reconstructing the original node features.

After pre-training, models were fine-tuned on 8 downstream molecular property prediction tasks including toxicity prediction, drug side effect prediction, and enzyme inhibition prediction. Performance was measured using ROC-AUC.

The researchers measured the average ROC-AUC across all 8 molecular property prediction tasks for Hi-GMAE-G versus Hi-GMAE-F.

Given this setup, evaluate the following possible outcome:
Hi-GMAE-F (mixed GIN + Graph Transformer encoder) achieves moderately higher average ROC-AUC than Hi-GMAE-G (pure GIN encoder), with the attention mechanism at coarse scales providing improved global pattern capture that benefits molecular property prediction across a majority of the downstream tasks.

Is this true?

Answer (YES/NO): YES